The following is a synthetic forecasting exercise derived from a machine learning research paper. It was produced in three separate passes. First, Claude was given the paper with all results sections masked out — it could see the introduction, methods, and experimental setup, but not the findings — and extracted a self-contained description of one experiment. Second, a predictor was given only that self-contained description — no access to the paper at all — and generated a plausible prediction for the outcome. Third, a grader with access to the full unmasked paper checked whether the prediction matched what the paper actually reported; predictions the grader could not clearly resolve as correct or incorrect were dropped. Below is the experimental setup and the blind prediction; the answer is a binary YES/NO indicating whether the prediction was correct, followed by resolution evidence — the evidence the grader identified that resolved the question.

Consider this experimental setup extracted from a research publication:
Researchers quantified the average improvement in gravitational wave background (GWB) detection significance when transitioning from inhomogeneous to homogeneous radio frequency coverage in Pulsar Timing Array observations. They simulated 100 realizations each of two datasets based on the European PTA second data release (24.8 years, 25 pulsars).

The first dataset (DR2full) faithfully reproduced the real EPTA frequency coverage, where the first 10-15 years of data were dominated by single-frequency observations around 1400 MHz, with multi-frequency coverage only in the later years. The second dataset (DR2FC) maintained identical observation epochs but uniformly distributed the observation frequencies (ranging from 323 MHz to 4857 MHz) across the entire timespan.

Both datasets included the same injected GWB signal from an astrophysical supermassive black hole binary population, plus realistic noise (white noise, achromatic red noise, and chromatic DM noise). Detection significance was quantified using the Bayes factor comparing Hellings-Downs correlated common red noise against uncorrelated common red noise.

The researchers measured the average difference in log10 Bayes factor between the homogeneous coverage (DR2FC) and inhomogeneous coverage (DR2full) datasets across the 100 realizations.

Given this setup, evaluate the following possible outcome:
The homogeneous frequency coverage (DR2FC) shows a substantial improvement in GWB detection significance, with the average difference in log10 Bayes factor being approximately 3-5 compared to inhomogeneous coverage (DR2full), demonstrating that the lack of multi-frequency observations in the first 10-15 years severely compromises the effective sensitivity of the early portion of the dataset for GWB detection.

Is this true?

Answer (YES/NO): NO